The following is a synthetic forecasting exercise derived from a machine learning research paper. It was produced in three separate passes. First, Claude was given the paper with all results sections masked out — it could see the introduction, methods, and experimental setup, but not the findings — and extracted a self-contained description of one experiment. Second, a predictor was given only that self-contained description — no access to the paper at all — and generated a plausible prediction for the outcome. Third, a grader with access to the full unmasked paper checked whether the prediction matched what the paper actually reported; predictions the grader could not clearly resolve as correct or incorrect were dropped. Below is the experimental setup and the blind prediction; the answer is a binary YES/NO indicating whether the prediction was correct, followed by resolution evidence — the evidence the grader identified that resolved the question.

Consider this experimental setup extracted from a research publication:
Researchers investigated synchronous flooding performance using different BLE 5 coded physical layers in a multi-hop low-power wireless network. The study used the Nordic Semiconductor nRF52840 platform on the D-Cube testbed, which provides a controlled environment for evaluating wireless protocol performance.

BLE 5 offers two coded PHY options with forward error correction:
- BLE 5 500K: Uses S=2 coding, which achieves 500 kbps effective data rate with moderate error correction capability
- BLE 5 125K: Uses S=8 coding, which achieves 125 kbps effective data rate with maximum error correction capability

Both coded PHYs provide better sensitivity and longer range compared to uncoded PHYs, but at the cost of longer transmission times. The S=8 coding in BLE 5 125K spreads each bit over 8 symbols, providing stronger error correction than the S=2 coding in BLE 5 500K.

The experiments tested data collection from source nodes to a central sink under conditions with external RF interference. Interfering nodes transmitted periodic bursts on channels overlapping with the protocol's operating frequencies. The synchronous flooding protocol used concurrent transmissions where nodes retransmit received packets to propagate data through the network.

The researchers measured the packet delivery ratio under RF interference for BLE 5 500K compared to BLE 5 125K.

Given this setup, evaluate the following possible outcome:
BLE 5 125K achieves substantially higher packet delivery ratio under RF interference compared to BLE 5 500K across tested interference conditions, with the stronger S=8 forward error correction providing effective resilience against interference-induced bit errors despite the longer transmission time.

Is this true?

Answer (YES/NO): NO